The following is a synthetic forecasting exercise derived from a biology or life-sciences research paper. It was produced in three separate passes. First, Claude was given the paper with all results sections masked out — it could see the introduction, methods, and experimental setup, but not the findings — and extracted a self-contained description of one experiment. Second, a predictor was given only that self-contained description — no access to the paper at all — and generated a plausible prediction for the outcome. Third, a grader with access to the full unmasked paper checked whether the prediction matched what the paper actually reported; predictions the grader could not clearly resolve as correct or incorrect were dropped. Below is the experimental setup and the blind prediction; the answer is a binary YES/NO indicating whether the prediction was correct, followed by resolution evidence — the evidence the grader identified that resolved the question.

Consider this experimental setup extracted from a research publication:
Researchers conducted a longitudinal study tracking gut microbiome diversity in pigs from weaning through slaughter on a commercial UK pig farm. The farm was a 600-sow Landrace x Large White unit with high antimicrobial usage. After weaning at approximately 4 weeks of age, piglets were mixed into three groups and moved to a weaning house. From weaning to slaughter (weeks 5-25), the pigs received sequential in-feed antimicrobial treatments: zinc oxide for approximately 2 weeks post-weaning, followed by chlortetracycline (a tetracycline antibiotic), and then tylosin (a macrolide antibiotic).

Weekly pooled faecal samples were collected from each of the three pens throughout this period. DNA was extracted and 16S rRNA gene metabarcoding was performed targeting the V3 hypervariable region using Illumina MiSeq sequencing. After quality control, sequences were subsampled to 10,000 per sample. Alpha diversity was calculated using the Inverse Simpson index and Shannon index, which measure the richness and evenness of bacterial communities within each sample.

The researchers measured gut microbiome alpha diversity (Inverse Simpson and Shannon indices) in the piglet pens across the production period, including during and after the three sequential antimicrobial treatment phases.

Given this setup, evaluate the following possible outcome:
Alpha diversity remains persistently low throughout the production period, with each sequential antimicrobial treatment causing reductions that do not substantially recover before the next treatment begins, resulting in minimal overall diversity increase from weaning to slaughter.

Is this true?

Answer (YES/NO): NO